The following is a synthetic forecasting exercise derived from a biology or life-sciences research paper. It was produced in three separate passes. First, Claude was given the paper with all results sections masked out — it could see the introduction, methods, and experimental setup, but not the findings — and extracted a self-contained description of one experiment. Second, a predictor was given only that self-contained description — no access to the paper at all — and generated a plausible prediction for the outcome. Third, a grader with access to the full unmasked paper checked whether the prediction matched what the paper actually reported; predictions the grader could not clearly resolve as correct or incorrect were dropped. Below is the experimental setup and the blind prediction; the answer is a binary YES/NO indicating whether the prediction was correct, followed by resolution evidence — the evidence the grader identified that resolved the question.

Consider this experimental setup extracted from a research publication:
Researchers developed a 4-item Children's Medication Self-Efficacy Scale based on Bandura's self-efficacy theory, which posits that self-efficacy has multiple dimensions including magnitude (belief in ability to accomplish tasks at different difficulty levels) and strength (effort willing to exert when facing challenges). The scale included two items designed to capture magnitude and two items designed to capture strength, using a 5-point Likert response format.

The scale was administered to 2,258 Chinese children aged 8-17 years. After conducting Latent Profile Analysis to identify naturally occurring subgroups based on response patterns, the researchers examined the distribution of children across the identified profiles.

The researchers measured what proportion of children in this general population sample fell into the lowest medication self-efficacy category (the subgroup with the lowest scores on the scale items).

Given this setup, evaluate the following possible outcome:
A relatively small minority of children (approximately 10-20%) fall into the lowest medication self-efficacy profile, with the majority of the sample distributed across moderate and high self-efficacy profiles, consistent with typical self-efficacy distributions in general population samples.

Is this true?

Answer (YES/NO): NO